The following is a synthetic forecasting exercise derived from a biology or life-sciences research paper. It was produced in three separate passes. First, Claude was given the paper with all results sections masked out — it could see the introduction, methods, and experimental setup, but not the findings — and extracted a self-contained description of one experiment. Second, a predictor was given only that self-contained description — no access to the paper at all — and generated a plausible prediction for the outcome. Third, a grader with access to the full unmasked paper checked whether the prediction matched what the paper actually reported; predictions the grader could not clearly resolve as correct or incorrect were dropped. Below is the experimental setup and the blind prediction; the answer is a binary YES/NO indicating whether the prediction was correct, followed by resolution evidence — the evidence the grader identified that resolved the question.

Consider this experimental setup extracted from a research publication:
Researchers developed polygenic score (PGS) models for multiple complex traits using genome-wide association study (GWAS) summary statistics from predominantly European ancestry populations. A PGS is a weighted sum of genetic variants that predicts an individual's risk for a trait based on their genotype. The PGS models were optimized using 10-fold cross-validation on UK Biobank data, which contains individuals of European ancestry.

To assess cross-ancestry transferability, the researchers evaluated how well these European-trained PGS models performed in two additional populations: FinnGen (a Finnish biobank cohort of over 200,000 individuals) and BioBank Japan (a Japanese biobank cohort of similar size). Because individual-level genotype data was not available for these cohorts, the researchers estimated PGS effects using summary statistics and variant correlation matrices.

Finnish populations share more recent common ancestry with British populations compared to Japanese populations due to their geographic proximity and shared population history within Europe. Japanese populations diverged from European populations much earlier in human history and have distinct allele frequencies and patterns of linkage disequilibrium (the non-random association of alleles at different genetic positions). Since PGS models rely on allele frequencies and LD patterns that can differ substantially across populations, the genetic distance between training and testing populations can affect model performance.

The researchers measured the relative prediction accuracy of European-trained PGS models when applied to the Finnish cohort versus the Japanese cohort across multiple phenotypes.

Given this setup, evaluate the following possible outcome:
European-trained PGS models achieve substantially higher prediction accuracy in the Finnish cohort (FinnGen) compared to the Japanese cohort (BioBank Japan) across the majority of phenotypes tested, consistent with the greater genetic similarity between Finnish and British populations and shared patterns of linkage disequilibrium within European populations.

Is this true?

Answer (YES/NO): YES